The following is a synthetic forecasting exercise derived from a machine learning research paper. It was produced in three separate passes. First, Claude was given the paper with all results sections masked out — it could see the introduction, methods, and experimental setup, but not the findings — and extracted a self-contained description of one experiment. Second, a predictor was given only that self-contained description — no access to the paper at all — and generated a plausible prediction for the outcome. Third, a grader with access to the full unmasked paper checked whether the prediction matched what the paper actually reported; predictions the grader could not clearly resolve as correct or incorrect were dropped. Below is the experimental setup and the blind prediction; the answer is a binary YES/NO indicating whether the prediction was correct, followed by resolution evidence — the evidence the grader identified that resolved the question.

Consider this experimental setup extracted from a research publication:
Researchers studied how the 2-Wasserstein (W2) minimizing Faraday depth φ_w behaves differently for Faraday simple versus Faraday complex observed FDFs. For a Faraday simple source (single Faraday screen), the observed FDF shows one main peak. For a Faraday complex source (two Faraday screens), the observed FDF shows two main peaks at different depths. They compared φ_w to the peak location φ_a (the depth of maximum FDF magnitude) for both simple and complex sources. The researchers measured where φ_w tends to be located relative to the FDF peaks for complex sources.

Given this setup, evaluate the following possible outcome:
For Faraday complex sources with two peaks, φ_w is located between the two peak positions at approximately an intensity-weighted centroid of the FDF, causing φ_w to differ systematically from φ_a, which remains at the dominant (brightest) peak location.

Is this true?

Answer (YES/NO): YES